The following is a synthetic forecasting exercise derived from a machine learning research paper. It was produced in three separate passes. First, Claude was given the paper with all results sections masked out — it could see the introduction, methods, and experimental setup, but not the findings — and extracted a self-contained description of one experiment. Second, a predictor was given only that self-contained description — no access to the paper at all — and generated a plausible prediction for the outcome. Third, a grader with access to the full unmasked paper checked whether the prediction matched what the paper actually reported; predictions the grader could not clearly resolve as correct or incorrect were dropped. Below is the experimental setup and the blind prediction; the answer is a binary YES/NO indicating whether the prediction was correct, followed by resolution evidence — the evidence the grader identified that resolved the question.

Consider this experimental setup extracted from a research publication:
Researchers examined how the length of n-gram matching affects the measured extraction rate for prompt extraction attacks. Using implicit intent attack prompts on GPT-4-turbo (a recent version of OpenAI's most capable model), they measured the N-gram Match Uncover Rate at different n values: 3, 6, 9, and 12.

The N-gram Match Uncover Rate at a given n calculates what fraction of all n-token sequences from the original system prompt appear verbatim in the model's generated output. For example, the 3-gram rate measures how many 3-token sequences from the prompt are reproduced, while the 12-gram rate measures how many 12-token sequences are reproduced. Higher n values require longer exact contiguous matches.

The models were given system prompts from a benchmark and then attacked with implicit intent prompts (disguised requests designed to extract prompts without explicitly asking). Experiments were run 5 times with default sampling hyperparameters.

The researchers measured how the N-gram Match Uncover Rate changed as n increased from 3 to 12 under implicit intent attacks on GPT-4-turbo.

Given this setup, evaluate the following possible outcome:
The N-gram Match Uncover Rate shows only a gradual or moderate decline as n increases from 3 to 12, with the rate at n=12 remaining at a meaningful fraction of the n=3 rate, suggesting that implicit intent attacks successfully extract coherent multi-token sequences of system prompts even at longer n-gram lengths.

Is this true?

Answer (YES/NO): NO